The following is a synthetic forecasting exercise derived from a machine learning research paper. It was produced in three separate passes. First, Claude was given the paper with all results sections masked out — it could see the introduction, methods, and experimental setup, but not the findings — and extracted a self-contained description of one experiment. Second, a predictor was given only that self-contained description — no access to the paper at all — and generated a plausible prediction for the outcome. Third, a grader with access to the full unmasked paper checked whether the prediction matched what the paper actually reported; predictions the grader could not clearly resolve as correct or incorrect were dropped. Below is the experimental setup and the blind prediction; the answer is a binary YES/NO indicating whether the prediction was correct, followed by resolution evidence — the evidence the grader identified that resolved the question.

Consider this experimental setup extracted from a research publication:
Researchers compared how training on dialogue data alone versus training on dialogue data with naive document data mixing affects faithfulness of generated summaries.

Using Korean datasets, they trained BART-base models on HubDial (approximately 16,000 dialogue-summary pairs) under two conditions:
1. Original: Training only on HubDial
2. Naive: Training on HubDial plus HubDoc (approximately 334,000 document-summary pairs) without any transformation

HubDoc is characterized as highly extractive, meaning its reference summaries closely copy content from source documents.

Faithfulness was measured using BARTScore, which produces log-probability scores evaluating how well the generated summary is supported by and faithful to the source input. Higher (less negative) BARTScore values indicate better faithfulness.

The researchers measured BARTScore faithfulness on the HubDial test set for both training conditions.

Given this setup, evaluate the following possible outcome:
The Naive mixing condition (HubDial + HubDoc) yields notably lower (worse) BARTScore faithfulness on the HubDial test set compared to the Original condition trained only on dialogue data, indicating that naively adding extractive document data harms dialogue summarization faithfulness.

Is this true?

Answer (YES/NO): NO